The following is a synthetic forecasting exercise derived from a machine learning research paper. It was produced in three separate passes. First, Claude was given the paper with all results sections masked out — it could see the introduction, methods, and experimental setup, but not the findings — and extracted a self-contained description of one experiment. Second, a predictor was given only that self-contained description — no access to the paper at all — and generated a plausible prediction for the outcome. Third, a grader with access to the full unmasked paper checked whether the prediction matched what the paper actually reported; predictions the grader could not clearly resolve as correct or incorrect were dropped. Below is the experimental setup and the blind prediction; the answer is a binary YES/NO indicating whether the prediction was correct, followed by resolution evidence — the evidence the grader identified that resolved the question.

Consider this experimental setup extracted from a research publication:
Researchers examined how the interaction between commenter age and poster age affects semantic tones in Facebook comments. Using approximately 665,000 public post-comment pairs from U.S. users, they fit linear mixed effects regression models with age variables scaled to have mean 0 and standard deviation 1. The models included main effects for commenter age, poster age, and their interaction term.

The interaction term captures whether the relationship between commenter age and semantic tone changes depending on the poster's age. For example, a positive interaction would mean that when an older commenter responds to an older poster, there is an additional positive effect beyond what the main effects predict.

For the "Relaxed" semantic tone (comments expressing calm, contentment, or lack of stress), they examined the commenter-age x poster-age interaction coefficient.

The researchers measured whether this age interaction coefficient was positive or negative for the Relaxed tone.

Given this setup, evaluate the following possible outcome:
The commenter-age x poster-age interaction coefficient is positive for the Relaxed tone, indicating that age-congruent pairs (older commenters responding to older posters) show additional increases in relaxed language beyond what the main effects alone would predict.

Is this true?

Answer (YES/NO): YES